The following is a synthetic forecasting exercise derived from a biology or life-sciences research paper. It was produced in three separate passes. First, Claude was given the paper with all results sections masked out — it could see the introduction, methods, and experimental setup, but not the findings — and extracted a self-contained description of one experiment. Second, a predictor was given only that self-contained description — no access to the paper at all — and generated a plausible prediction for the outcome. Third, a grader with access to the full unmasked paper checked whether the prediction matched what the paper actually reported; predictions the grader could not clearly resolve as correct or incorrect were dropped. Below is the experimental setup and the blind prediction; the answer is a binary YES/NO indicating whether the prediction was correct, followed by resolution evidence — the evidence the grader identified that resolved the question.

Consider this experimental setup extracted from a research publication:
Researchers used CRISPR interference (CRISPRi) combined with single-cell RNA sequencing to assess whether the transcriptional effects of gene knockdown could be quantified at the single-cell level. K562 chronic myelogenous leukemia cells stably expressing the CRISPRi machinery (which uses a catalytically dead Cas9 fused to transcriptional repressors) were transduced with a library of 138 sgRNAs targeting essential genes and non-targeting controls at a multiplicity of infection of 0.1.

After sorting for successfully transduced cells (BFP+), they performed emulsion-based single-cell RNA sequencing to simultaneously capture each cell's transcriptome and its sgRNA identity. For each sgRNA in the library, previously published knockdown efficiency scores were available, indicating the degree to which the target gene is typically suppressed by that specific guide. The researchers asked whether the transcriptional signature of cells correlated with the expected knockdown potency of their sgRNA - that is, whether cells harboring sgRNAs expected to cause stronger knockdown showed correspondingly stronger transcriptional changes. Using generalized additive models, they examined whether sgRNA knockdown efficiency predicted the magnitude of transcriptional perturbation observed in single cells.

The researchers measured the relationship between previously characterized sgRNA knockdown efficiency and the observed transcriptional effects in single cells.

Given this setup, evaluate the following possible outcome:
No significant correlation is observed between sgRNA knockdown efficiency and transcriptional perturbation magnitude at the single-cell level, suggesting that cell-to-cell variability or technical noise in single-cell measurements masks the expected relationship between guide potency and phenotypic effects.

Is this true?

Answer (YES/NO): NO